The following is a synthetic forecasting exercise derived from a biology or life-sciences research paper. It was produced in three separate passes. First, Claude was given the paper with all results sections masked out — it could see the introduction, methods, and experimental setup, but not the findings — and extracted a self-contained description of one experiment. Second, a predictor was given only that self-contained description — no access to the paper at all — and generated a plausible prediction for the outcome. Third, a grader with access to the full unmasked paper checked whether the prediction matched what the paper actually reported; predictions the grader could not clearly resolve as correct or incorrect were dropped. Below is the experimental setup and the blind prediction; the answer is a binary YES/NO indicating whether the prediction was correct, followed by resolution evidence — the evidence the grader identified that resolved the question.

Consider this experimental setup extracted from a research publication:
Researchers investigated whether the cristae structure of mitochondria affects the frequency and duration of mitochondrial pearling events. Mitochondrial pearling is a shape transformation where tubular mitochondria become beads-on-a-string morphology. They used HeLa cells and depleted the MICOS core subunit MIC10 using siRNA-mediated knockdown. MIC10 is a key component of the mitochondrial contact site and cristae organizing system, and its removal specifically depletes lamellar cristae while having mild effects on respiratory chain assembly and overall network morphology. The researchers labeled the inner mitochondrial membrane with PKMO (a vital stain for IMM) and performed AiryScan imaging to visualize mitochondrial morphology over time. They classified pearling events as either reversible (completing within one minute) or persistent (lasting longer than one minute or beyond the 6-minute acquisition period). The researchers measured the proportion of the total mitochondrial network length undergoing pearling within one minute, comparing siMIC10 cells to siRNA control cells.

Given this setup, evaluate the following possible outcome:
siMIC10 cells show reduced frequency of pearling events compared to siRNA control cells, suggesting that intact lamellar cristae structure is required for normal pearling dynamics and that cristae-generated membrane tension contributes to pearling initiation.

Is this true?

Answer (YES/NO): NO